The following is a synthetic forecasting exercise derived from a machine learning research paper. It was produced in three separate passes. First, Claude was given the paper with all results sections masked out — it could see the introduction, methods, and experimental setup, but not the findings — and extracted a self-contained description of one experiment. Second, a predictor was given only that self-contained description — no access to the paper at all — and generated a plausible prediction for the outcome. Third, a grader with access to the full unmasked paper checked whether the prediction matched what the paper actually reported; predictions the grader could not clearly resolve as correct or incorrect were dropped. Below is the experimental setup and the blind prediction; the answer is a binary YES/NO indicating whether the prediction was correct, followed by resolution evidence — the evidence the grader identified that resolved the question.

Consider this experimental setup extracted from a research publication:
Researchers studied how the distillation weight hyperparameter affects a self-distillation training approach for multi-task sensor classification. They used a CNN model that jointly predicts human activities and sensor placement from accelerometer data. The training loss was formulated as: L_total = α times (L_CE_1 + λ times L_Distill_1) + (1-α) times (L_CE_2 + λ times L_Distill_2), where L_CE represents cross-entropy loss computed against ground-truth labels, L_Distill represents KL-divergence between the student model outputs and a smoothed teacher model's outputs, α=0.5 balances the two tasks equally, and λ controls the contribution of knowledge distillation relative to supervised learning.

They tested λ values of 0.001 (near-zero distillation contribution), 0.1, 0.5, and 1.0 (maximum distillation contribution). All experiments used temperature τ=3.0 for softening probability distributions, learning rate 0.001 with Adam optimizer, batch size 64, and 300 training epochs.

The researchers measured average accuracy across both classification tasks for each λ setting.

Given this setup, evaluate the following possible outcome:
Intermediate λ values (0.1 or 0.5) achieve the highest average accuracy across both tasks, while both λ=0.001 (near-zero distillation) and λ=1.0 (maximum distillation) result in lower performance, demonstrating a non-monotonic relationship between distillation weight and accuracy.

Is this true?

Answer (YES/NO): NO